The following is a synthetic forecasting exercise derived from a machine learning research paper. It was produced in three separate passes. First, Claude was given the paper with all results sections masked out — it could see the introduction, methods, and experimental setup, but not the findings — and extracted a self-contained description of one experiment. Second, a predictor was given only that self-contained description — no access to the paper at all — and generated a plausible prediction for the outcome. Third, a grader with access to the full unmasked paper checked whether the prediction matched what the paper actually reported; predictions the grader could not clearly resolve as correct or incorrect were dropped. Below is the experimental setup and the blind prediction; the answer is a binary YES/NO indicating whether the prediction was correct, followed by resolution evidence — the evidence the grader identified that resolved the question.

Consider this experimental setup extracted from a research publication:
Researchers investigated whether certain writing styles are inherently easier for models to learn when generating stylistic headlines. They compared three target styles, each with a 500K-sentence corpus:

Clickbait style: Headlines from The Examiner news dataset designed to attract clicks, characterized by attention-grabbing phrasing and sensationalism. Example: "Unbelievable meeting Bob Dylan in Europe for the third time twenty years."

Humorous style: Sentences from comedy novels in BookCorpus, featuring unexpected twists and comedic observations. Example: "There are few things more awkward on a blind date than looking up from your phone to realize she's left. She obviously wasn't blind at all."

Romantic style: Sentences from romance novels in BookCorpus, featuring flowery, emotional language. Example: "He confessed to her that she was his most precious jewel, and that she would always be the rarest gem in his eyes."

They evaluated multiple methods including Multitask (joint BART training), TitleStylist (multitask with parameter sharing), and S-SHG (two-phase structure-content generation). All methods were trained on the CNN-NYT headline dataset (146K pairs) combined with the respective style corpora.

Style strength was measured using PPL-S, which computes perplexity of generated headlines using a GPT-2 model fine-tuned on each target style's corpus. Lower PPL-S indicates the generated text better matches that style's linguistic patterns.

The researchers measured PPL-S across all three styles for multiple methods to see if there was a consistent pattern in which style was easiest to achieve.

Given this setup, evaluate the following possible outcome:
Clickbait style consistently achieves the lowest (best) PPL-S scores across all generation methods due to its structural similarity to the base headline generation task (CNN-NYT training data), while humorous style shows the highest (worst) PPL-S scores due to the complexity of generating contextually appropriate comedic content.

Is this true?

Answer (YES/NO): NO